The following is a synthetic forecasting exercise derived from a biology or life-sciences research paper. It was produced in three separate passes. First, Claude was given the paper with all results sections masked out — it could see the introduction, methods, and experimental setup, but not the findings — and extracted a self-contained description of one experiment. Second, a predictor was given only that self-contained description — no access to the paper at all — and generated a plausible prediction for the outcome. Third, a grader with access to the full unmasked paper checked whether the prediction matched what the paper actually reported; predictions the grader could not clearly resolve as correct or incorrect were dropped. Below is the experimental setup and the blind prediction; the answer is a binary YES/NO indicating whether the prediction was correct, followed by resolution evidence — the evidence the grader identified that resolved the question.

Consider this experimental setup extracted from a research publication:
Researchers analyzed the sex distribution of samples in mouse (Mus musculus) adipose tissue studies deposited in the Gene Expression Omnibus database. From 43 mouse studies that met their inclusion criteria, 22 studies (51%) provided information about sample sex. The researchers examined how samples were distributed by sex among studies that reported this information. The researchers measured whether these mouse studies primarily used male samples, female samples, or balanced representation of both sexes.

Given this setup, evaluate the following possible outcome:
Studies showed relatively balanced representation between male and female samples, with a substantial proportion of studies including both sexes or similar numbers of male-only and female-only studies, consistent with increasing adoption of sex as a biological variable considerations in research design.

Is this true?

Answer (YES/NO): NO